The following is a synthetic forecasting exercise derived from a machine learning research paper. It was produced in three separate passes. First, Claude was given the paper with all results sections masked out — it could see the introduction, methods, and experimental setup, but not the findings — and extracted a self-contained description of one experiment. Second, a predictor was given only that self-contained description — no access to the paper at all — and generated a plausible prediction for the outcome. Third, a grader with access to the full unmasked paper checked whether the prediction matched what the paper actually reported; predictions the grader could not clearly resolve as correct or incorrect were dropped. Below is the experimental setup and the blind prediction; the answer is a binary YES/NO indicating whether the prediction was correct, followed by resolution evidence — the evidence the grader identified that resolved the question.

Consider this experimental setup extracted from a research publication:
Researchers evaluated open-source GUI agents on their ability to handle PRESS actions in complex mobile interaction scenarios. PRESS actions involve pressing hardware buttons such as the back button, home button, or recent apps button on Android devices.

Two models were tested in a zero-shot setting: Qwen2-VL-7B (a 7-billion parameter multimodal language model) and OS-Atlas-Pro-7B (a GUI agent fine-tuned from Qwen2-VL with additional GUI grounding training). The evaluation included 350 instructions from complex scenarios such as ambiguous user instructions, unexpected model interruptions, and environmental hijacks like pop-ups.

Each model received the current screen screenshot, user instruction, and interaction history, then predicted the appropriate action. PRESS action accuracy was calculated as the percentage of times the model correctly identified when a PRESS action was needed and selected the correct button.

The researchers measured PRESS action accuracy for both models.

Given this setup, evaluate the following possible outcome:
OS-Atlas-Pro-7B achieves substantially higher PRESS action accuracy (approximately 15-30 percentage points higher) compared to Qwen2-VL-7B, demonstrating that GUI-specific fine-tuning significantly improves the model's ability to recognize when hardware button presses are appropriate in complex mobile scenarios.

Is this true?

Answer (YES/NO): NO